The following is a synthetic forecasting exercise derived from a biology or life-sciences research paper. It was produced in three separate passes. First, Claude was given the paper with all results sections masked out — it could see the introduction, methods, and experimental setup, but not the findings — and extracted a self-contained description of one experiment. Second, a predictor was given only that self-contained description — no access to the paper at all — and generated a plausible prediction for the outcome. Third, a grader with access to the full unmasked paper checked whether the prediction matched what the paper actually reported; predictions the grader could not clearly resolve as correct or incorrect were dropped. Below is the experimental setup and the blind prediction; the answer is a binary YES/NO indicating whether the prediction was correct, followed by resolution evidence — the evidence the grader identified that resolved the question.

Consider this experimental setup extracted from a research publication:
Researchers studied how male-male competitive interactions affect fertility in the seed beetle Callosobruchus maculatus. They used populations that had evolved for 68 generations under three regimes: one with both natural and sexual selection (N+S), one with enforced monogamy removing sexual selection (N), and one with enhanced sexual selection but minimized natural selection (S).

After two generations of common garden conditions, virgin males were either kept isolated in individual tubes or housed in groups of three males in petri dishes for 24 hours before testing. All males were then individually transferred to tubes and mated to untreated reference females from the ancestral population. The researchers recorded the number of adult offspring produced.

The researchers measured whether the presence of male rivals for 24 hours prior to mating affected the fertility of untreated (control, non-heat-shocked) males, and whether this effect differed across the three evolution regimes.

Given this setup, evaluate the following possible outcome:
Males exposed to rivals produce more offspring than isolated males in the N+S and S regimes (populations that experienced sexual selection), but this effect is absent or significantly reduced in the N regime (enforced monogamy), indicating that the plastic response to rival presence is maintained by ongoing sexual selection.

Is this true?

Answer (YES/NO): NO